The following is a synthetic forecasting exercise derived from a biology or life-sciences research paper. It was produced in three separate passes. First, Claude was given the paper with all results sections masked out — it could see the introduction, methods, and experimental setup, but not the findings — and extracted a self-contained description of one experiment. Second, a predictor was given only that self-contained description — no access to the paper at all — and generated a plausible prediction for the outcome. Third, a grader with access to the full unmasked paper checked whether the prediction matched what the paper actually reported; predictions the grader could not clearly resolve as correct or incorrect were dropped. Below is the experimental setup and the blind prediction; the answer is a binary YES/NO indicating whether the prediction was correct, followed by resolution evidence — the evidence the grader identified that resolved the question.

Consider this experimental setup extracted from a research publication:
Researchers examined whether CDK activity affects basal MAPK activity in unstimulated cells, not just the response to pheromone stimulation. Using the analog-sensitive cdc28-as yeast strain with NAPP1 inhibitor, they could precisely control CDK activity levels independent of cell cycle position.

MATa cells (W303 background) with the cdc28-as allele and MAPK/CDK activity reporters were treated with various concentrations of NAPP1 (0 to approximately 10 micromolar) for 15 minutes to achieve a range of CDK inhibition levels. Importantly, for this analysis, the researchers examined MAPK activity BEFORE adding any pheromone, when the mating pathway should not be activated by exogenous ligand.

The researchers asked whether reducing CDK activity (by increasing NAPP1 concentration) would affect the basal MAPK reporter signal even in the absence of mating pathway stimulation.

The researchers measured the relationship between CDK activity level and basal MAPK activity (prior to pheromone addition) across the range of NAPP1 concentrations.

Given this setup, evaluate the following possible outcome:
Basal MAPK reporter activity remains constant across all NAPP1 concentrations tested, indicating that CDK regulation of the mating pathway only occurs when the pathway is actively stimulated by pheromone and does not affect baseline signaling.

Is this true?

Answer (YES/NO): NO